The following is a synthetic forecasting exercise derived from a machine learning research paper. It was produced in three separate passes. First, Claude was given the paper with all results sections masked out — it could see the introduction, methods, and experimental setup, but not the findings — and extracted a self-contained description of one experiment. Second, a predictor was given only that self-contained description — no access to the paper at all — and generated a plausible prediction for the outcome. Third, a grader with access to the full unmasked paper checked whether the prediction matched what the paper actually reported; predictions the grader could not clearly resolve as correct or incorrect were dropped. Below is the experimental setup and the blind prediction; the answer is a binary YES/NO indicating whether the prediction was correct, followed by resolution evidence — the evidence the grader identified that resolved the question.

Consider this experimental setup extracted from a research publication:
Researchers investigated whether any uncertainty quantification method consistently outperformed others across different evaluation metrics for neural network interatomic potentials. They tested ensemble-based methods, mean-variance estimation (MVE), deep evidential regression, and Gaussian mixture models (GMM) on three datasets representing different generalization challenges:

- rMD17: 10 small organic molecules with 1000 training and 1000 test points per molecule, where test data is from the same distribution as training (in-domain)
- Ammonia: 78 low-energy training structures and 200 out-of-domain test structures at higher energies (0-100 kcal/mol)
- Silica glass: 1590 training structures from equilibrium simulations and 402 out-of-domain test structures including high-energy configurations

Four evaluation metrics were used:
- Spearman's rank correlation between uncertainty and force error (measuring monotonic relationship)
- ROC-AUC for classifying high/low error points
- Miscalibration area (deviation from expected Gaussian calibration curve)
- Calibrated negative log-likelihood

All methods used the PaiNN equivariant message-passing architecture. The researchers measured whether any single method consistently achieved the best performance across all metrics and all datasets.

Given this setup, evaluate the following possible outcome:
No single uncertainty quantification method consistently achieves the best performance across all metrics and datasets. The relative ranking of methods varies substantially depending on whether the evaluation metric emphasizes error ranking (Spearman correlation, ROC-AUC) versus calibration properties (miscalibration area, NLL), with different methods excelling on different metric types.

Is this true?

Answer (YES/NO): NO